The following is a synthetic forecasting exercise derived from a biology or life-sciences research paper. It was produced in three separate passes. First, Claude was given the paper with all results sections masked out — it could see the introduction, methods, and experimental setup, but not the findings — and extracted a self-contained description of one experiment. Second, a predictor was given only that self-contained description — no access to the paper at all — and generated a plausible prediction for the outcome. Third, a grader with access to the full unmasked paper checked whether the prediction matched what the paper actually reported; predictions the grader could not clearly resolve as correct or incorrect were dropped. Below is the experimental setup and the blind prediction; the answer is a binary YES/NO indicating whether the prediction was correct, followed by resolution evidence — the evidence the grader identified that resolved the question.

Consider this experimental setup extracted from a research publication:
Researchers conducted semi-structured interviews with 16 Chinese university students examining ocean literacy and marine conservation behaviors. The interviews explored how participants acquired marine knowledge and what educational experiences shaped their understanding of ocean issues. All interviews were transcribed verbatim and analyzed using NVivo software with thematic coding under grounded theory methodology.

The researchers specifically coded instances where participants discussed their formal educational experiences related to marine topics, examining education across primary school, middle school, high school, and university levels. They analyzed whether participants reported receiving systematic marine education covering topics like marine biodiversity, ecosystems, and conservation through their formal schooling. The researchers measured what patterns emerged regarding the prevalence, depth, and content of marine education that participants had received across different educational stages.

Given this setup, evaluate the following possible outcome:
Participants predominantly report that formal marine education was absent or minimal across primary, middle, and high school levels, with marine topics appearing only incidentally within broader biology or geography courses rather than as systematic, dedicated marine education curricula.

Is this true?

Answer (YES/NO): YES